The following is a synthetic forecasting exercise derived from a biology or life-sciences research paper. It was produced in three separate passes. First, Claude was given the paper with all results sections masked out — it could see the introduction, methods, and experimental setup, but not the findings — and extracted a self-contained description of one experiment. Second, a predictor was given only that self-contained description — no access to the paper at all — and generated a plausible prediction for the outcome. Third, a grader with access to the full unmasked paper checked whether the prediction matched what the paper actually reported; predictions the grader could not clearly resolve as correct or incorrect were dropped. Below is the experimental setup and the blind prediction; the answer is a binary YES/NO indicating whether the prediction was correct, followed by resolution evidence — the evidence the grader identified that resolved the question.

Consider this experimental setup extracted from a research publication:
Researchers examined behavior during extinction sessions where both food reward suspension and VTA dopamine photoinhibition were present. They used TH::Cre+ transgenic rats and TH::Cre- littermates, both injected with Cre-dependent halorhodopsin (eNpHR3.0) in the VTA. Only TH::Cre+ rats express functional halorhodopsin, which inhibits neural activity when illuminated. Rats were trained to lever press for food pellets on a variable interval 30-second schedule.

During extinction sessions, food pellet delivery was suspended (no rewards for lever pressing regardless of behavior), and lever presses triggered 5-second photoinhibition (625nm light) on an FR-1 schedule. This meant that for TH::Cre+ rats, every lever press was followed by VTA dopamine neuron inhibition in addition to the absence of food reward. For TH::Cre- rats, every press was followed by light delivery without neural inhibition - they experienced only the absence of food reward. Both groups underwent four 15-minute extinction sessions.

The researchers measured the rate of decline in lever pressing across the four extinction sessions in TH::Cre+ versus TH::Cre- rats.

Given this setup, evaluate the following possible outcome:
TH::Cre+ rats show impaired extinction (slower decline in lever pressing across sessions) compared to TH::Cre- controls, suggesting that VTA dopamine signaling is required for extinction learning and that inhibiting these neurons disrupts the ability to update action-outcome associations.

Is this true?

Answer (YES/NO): NO